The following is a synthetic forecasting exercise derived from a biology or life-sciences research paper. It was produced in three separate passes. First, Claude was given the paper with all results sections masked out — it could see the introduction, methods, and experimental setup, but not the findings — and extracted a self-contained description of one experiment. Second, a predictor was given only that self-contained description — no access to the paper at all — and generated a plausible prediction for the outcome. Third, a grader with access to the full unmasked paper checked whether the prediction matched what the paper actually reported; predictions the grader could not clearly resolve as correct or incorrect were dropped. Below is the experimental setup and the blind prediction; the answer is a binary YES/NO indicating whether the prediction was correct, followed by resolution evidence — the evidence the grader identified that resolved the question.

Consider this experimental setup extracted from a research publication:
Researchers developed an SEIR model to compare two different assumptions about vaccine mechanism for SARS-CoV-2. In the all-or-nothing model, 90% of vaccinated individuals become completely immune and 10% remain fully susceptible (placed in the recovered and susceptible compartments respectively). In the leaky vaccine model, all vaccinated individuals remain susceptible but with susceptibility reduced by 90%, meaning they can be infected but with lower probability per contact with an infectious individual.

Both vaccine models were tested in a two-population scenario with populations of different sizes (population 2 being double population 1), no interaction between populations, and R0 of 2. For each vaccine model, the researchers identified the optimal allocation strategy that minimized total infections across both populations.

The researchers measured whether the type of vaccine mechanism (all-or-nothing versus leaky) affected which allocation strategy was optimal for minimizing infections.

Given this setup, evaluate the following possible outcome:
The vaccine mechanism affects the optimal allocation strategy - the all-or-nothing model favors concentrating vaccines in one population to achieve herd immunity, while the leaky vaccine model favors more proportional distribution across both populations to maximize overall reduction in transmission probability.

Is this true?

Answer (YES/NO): NO